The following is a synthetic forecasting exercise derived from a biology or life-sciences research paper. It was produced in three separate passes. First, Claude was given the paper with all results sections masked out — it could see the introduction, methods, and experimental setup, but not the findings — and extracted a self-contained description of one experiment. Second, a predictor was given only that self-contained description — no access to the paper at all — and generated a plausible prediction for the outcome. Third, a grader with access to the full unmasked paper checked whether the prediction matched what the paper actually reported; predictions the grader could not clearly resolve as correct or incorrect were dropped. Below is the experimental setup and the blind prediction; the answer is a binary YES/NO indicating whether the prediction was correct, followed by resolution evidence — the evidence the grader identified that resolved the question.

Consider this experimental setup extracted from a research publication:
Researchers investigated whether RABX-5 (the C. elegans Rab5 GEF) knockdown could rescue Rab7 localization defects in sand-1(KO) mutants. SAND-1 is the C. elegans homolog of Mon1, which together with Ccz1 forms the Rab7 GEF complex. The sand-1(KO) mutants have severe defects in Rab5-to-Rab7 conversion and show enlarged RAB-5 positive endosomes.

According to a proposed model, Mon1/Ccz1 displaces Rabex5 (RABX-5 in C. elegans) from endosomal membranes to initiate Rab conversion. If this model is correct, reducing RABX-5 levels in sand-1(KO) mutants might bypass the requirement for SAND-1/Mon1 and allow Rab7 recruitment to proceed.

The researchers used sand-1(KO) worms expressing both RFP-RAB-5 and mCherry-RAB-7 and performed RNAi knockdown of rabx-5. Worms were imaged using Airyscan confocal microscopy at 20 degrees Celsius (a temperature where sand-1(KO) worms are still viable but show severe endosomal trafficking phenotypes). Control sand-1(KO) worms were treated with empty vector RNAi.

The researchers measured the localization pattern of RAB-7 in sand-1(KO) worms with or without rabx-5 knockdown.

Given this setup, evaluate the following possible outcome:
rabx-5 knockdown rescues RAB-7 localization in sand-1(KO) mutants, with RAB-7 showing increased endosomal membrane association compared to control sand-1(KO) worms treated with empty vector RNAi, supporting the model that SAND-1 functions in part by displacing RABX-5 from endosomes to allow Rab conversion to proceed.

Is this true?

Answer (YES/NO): YES